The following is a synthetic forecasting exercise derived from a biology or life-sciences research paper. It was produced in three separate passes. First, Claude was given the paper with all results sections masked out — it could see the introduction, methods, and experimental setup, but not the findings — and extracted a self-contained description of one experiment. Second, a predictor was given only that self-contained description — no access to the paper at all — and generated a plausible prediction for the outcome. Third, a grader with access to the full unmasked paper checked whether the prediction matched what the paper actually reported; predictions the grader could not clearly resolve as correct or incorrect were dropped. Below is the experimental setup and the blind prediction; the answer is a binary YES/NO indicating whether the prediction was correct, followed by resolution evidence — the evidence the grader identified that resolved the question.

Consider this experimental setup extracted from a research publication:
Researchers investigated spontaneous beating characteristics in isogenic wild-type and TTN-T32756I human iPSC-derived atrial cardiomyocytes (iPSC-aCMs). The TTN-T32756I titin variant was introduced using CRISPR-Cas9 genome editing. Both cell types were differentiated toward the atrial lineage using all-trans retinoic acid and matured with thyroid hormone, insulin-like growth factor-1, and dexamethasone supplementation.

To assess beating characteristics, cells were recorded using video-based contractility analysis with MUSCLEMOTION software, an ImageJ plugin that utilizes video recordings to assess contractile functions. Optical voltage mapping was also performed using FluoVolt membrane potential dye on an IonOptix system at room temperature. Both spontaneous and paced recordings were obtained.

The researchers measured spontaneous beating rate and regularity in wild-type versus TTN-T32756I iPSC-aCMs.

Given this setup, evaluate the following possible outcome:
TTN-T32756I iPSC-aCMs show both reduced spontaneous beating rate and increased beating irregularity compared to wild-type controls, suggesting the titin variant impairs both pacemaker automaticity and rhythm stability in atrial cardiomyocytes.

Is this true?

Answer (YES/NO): NO